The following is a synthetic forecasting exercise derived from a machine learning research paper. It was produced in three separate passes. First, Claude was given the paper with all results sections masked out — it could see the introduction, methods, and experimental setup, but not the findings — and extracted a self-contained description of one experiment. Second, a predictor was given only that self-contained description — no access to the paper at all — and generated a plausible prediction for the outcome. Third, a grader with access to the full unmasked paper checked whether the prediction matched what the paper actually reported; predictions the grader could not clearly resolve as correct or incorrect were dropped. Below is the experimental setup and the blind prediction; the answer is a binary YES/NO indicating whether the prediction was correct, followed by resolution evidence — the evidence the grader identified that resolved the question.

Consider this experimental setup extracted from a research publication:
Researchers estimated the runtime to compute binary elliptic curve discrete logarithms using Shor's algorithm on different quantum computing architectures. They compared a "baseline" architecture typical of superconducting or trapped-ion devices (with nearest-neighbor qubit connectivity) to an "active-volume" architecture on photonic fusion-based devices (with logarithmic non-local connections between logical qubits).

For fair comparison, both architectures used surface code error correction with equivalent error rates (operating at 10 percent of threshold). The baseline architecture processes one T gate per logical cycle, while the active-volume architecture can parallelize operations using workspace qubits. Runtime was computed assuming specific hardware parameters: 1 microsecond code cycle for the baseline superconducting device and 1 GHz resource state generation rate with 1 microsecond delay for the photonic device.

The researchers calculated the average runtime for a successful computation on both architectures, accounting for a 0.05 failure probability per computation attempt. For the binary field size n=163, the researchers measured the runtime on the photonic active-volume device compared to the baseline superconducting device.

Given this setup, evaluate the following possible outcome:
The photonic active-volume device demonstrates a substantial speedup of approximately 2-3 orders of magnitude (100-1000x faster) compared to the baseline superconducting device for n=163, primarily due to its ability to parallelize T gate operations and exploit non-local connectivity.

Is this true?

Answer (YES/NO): NO